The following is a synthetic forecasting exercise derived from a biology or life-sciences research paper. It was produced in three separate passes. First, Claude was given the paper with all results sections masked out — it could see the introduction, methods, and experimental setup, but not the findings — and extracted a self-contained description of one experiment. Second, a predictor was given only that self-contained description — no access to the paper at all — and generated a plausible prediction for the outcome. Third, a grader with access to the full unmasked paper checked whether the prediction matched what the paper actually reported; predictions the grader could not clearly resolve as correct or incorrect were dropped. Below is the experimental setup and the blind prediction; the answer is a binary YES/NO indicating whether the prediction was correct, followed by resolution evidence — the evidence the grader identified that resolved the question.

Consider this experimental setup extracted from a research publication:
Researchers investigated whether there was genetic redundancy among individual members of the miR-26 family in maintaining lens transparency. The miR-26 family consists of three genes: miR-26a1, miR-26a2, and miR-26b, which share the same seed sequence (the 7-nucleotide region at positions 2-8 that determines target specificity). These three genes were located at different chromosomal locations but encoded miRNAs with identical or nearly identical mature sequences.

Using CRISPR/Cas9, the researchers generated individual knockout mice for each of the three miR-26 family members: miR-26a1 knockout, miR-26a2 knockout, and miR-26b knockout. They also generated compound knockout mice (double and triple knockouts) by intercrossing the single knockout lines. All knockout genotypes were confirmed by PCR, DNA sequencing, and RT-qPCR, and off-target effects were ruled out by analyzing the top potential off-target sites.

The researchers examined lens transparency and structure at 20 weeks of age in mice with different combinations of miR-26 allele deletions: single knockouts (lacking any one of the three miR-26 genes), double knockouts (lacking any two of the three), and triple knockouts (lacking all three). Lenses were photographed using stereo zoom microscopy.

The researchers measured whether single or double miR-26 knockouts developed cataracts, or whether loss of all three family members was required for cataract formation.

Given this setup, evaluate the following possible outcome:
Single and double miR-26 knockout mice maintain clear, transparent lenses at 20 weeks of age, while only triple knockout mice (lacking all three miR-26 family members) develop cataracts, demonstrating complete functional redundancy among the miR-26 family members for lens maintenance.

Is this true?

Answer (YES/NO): YES